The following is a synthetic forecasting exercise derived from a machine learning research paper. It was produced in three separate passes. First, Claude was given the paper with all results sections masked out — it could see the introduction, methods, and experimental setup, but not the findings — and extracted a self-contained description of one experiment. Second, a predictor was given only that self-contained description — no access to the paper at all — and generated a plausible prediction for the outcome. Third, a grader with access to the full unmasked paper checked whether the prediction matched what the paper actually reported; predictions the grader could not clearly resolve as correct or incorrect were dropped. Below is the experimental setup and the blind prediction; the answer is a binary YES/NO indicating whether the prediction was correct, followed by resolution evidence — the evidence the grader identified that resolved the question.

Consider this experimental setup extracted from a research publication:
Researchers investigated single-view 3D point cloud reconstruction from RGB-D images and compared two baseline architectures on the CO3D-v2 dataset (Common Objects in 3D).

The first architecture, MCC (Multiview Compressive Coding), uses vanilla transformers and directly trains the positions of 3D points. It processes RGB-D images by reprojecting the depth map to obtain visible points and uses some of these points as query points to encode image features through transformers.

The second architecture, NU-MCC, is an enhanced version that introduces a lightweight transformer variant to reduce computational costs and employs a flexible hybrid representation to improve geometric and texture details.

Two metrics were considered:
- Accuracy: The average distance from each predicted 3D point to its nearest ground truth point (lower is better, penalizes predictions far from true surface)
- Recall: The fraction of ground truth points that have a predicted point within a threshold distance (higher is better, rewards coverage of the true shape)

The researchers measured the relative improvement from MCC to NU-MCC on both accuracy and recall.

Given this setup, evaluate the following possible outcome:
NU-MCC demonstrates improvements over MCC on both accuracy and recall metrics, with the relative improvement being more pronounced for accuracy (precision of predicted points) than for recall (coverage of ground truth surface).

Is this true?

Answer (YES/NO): YES